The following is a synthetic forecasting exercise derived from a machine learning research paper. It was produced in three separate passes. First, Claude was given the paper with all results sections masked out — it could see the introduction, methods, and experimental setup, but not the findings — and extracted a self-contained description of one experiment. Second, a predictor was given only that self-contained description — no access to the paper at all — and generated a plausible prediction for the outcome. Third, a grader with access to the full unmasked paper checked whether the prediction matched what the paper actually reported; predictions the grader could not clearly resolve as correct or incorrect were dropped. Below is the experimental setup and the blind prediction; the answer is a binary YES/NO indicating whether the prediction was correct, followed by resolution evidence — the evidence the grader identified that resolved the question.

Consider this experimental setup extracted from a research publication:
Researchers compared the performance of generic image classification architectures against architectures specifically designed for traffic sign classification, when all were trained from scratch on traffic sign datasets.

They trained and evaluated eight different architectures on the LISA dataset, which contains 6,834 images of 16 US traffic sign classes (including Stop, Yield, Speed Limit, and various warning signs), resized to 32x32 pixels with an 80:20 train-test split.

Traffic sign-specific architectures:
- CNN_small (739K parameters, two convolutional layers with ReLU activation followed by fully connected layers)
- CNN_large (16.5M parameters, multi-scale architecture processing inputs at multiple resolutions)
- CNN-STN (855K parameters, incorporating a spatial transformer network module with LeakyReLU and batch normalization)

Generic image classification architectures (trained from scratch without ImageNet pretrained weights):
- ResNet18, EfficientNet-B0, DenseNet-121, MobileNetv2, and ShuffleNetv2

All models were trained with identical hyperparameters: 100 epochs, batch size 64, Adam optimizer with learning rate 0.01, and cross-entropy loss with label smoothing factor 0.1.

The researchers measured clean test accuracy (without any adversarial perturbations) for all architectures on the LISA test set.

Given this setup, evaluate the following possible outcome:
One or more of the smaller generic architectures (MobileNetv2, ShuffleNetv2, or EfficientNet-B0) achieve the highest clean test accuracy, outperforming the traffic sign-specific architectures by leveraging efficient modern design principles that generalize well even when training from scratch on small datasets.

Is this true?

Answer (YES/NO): NO